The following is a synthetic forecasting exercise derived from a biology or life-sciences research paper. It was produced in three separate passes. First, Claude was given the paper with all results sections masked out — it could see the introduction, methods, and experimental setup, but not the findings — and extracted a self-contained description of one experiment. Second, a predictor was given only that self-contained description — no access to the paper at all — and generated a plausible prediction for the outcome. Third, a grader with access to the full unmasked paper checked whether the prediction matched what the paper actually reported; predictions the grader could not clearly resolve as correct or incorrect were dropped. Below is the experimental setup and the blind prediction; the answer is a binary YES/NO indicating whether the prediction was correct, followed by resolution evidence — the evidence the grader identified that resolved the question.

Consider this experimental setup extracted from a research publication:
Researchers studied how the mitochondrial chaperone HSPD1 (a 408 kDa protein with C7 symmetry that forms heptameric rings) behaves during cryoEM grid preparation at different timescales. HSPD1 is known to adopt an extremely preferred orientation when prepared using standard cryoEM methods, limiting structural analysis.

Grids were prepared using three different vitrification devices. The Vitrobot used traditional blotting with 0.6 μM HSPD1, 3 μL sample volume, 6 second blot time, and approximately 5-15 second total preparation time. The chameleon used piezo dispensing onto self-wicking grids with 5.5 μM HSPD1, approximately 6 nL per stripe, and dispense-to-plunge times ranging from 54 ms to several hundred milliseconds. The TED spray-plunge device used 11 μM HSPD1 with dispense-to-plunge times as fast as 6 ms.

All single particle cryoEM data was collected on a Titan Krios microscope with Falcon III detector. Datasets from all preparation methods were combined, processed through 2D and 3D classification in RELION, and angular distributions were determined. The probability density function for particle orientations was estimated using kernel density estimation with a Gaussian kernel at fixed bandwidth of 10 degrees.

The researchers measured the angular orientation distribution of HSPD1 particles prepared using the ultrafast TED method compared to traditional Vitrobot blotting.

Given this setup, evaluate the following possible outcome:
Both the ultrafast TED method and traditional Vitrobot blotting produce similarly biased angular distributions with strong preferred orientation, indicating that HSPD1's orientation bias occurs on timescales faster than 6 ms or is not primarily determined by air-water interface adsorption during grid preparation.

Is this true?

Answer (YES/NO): NO